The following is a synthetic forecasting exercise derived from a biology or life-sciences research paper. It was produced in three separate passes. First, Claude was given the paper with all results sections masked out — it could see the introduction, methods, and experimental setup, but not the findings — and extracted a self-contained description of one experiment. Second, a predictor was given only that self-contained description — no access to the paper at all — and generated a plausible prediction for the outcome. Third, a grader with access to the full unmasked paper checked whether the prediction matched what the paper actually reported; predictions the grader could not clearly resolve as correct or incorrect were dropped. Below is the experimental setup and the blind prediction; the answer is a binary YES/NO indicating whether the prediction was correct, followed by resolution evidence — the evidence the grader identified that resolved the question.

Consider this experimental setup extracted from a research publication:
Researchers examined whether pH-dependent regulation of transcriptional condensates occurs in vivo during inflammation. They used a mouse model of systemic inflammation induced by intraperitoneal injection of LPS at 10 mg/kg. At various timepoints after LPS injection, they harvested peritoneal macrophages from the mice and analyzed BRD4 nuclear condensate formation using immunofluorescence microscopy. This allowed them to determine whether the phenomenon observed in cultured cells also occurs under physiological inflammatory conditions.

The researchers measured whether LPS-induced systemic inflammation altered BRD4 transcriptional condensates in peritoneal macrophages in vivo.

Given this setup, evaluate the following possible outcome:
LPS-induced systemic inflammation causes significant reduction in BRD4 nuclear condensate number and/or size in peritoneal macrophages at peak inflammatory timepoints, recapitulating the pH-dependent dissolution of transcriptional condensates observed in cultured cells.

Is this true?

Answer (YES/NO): YES